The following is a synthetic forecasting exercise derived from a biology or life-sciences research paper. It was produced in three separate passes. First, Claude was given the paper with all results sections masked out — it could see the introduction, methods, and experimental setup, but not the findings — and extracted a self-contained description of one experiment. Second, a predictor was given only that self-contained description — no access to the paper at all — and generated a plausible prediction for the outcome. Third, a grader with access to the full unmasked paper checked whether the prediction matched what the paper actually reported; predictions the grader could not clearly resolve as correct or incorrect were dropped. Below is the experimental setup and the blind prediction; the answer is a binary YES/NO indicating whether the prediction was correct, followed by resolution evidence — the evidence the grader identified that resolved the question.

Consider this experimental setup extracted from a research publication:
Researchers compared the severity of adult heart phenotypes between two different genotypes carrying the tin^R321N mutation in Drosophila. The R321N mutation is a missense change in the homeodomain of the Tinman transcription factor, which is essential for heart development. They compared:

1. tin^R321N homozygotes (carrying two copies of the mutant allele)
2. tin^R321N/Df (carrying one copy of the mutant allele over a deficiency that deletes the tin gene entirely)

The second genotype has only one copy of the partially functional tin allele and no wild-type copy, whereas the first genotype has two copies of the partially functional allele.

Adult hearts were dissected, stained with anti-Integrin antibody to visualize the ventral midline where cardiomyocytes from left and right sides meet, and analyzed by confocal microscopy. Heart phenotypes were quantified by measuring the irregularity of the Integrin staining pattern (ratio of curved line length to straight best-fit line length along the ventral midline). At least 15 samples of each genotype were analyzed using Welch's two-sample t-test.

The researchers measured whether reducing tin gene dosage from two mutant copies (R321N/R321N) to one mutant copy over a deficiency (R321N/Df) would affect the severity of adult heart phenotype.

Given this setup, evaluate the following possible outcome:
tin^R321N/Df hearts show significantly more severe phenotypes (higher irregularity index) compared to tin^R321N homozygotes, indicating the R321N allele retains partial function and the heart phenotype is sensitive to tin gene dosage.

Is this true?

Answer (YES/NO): NO